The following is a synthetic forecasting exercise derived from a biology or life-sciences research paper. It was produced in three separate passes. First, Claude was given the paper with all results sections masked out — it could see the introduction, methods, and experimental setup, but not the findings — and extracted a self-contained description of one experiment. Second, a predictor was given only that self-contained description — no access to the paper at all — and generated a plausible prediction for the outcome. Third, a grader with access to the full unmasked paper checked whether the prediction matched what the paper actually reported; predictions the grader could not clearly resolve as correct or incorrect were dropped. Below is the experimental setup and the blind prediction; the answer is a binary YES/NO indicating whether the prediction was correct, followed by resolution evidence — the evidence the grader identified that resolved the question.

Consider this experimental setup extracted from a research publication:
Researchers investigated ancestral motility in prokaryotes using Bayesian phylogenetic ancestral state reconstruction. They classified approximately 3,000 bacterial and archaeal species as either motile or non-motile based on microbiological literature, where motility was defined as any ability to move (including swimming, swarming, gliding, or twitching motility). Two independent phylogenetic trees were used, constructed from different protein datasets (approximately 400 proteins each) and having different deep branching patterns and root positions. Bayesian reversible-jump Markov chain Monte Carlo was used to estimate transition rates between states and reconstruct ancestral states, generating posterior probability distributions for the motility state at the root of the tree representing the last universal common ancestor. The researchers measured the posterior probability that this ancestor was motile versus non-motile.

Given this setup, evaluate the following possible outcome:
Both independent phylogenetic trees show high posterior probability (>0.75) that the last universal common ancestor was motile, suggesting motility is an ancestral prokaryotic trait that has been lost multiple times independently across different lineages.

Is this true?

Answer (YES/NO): YES